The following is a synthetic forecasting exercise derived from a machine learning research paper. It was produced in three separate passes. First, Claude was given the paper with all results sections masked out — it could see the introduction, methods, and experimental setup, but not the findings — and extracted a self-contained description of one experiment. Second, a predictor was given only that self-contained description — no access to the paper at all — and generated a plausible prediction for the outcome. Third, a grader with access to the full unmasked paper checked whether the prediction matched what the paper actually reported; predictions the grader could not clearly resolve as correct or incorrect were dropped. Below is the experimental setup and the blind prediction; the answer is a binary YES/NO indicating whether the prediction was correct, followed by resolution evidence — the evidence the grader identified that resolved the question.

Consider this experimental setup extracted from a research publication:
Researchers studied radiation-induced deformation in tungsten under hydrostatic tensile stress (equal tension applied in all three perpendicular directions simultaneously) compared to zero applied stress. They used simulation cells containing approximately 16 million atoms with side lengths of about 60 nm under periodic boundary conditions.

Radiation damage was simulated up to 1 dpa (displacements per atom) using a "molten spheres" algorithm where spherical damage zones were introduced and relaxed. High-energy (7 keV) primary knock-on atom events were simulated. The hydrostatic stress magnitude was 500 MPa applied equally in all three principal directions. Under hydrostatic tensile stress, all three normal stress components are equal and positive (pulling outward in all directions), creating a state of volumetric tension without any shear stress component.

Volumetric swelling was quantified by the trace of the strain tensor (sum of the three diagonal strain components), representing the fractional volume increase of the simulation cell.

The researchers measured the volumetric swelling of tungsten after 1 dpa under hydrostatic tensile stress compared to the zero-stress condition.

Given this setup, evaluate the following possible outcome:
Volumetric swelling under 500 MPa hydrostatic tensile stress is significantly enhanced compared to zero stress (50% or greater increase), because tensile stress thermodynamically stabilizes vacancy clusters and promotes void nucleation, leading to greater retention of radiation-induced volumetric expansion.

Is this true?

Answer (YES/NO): NO